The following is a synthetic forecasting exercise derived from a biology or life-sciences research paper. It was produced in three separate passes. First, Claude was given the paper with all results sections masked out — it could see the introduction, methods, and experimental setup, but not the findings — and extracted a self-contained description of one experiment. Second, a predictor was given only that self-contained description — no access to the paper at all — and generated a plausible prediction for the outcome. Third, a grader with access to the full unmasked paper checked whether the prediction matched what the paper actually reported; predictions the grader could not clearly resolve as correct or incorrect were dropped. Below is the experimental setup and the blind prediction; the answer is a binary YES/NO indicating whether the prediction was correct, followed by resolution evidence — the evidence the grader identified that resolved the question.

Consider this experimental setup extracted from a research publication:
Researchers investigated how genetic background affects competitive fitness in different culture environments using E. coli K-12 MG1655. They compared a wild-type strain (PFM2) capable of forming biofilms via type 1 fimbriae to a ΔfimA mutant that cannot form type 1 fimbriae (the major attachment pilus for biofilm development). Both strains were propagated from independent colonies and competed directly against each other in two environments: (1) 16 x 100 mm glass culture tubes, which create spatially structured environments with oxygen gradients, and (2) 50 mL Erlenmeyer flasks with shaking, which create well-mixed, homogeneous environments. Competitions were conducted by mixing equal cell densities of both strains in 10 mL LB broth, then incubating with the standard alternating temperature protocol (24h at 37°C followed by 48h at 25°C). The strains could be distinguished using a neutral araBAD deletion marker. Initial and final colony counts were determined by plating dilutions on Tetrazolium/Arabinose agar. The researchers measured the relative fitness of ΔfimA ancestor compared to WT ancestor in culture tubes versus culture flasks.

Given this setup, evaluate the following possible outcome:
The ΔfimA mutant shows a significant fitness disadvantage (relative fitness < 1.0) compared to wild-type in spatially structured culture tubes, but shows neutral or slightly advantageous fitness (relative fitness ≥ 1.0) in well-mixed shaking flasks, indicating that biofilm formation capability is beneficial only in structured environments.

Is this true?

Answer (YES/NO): NO